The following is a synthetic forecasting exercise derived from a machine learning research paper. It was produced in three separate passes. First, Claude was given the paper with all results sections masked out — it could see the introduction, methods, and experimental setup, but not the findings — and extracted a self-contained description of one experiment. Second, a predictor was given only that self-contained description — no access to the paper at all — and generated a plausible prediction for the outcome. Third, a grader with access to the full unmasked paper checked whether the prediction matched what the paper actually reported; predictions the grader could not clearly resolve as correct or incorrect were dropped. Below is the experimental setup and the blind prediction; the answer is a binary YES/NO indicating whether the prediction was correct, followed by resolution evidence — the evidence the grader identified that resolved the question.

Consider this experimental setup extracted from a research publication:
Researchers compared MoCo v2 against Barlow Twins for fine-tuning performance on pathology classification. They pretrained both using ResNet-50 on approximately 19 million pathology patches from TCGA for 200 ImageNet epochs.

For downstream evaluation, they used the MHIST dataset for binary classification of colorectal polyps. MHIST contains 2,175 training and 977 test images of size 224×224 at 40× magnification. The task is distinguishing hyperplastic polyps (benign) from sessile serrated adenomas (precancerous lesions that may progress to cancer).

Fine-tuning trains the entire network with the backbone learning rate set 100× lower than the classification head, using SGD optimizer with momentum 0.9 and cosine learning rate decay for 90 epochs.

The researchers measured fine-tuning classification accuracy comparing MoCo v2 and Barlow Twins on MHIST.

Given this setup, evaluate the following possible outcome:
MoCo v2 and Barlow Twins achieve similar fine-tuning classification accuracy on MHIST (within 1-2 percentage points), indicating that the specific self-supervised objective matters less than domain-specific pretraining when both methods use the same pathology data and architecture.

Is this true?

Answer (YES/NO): NO